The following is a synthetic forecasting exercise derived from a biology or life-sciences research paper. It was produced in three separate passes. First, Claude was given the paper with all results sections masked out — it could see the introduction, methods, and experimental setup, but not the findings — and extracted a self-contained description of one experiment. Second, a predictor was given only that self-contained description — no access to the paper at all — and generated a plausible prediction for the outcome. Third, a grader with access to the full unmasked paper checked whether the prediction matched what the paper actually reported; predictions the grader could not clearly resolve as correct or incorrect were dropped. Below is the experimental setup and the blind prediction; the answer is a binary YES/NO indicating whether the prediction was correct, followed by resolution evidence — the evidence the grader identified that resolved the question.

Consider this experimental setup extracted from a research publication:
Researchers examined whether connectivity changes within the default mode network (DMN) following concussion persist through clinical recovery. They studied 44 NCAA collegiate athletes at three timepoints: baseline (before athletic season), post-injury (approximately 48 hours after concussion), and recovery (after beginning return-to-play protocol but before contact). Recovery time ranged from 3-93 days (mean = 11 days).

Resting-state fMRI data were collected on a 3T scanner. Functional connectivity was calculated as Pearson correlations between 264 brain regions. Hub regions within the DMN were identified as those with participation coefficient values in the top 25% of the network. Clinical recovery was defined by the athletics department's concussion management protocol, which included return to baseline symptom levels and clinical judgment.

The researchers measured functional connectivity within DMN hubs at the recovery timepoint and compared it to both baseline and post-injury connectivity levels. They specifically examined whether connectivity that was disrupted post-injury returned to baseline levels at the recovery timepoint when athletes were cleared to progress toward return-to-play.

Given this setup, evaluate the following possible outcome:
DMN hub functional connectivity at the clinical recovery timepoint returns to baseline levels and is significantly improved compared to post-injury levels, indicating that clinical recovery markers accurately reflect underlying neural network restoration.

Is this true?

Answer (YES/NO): NO